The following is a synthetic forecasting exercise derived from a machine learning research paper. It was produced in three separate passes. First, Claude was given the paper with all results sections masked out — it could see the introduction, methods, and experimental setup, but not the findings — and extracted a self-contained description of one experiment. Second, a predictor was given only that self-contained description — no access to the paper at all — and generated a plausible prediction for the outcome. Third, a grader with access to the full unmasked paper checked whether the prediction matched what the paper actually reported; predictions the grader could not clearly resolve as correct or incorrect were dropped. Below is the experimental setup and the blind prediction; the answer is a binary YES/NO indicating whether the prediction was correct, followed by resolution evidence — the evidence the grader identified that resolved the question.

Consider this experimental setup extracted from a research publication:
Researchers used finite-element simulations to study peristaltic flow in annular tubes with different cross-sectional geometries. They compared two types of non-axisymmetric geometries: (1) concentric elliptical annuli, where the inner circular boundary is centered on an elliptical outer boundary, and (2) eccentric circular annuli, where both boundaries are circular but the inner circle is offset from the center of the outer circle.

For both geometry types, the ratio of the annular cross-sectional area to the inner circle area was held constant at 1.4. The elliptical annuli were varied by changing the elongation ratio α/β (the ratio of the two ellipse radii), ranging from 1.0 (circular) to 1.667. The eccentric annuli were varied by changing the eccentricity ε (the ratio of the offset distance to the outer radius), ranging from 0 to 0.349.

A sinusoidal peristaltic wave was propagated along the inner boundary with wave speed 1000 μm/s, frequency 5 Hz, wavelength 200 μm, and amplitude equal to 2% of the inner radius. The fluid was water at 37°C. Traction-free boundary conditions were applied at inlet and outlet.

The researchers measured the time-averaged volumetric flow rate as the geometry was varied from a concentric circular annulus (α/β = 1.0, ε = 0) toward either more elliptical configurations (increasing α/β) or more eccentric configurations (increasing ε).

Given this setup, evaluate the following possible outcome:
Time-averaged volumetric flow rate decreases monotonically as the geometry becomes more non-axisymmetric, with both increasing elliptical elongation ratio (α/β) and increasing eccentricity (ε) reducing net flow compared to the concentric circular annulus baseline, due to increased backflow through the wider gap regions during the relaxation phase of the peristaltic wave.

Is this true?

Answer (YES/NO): NO